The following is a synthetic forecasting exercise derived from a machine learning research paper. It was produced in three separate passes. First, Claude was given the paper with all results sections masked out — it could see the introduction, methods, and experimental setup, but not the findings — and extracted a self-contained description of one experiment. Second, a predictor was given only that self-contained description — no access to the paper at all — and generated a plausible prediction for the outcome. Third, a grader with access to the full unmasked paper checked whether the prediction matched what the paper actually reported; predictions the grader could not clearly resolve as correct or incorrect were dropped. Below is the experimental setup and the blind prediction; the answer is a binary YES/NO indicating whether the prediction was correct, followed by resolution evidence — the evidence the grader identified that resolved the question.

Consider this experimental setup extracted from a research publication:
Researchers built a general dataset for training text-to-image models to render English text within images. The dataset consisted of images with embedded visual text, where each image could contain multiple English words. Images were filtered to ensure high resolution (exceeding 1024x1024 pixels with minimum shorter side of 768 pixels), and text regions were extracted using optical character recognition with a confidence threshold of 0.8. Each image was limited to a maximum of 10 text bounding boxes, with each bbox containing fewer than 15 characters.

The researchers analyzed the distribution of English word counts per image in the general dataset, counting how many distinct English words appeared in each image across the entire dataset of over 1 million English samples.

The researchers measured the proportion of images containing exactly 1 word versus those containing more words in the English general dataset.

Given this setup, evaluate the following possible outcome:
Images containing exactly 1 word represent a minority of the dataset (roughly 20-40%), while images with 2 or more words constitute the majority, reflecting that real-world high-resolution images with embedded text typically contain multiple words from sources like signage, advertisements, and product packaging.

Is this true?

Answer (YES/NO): NO